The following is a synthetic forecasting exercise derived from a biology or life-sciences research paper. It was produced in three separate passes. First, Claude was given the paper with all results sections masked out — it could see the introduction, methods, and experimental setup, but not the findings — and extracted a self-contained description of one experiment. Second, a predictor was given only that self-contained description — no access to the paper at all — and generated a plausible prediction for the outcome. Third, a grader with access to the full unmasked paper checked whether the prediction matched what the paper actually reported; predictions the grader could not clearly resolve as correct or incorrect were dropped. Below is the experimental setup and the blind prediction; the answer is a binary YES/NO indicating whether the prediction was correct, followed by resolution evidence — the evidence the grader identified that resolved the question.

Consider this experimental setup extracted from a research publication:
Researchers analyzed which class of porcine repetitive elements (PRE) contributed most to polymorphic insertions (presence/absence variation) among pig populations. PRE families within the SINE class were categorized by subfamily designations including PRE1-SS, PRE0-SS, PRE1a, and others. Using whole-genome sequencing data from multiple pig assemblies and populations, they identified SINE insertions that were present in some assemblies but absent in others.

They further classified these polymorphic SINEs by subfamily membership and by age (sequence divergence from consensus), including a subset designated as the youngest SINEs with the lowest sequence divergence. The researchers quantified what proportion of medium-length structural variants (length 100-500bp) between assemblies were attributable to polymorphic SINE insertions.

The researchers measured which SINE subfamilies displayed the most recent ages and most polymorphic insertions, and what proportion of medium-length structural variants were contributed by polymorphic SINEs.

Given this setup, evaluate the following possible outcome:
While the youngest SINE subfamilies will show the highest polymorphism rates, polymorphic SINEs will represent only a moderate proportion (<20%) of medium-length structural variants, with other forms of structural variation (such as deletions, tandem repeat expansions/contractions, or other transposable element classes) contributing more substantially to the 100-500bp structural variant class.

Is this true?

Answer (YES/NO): NO